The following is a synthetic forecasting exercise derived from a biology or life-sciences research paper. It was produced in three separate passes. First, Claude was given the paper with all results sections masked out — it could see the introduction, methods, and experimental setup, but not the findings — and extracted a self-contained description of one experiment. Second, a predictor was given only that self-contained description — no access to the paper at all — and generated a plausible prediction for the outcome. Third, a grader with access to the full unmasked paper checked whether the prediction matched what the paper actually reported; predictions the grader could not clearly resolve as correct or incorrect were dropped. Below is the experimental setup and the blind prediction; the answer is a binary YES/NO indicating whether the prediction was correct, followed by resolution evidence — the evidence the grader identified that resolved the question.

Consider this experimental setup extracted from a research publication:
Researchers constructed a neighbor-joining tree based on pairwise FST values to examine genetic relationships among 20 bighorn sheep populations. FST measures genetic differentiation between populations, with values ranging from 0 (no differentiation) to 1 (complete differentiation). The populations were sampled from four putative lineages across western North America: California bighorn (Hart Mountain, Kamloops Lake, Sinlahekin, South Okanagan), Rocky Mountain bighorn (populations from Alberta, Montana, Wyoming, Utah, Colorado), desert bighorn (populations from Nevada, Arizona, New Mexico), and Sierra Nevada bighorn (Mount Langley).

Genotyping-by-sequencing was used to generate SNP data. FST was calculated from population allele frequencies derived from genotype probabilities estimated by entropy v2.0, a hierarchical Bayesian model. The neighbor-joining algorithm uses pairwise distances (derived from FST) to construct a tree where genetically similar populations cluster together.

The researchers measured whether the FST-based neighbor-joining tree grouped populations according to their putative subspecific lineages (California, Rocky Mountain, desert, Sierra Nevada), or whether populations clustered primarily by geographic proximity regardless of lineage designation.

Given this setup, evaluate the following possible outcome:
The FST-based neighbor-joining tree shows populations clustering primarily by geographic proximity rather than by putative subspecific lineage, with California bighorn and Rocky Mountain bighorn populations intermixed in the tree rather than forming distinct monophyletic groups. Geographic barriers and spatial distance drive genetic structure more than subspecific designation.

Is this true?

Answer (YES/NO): NO